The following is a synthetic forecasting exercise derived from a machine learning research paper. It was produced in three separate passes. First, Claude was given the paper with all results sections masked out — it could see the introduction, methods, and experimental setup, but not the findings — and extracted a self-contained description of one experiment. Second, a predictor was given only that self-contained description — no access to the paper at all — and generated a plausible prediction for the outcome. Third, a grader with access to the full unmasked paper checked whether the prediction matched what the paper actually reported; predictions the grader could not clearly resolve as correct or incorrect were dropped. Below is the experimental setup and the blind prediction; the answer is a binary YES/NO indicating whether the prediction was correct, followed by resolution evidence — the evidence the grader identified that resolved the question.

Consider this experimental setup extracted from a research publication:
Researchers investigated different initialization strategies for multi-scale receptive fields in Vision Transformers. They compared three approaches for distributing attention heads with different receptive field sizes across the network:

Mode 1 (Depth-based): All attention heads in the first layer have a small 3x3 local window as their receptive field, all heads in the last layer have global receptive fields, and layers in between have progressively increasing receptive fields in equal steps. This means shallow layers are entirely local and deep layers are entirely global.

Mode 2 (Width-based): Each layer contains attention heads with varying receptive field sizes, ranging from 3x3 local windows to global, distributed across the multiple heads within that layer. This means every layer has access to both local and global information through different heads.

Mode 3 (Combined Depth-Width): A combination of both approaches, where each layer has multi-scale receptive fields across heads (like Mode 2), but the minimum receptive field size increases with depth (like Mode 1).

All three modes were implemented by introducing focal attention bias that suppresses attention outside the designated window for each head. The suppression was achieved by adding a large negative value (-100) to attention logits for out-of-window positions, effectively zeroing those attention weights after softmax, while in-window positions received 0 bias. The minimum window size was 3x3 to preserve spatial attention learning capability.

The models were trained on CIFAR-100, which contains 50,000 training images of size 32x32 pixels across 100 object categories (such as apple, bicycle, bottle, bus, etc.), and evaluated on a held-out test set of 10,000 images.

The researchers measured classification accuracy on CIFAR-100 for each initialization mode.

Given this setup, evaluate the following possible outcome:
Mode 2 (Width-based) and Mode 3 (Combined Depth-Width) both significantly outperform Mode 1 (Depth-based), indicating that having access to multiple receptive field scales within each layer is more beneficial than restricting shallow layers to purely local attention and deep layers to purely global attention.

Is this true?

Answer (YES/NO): NO